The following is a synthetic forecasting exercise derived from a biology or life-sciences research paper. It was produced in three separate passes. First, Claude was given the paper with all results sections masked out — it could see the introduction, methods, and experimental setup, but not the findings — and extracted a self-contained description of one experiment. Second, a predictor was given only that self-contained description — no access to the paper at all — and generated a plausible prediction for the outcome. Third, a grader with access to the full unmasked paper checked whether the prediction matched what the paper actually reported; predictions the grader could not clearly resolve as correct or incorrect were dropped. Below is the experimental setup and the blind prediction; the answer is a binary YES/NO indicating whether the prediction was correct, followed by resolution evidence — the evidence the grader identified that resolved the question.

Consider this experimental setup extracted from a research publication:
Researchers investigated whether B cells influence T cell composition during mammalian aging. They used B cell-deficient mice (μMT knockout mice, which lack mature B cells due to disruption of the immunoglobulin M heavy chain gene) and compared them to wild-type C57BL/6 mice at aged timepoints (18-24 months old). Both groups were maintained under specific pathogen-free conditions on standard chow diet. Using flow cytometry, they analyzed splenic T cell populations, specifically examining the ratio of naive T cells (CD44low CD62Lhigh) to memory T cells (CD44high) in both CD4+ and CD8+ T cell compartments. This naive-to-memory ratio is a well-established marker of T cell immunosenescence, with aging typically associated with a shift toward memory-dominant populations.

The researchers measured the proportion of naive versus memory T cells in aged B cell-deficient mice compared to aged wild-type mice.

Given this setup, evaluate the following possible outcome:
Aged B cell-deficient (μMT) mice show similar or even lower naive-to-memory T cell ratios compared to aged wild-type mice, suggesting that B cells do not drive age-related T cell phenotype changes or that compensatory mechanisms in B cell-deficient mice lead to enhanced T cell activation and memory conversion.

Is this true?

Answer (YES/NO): NO